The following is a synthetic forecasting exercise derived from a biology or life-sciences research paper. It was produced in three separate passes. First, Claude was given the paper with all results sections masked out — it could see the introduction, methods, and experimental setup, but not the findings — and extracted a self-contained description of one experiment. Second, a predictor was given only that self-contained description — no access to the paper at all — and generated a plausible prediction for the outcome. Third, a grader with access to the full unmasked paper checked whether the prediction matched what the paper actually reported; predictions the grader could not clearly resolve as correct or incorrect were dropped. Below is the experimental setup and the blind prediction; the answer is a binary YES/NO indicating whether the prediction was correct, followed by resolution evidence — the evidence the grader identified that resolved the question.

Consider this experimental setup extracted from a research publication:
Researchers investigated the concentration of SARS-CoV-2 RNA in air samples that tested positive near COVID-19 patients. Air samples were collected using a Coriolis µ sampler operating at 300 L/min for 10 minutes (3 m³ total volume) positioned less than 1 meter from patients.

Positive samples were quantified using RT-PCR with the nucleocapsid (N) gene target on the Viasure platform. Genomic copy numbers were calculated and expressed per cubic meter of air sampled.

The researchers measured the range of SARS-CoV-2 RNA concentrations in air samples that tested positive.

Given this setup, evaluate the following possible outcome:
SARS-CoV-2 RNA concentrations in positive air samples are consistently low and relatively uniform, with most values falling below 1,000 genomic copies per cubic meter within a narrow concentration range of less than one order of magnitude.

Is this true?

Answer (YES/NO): NO